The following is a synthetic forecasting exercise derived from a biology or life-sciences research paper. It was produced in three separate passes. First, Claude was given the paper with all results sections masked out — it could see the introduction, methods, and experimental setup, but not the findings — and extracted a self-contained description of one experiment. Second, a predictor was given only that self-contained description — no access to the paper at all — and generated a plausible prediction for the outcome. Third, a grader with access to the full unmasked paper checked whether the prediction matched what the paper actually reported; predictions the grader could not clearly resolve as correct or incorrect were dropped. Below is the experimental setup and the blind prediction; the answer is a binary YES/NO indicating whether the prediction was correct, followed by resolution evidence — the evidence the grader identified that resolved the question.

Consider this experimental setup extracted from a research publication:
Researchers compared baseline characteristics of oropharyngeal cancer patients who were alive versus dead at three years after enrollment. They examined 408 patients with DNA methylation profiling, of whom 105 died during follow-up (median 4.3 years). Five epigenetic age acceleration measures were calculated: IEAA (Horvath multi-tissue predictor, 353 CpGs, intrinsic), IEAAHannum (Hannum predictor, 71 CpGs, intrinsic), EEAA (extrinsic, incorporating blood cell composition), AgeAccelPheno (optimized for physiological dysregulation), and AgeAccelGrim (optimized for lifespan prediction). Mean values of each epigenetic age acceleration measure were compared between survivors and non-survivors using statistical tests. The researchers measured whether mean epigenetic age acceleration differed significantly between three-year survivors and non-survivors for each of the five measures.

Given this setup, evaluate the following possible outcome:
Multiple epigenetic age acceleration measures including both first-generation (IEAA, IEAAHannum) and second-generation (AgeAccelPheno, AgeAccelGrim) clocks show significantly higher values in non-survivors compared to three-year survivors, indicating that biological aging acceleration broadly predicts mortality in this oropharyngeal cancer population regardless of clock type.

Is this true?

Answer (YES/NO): NO